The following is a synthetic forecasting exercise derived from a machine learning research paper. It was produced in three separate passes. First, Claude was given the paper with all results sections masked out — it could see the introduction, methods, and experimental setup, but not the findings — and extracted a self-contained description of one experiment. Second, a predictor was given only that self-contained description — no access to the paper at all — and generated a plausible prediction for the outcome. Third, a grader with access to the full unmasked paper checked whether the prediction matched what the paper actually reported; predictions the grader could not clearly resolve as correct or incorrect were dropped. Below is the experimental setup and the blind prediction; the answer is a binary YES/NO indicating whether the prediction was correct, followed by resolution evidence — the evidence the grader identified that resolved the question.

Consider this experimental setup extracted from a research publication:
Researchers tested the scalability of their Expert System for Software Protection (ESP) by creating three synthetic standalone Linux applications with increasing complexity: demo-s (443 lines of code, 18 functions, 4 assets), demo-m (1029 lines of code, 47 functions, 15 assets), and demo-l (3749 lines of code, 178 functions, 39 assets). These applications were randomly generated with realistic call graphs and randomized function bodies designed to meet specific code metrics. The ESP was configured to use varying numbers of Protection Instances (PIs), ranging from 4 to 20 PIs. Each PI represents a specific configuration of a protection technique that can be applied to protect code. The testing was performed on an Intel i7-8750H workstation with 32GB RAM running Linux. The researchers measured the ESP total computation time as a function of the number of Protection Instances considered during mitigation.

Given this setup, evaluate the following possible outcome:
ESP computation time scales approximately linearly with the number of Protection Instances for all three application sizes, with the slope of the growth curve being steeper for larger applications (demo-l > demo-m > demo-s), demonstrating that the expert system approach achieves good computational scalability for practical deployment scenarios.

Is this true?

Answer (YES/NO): NO